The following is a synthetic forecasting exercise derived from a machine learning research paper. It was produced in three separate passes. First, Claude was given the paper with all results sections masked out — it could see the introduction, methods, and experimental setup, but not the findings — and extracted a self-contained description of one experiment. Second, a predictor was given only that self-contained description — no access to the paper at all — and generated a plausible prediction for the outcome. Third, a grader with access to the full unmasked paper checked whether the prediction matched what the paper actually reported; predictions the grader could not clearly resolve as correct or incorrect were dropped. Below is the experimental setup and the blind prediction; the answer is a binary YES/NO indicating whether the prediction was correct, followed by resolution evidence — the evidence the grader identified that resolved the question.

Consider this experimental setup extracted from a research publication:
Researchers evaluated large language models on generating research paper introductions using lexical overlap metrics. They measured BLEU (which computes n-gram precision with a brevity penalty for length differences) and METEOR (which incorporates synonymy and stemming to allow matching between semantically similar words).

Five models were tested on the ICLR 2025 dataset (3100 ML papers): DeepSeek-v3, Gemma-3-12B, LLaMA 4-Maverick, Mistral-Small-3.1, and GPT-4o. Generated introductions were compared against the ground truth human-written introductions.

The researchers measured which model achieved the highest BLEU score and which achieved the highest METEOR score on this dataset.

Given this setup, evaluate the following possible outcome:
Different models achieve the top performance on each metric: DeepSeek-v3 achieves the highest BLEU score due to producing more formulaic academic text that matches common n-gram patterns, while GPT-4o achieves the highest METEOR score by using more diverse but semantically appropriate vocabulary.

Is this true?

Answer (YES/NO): NO